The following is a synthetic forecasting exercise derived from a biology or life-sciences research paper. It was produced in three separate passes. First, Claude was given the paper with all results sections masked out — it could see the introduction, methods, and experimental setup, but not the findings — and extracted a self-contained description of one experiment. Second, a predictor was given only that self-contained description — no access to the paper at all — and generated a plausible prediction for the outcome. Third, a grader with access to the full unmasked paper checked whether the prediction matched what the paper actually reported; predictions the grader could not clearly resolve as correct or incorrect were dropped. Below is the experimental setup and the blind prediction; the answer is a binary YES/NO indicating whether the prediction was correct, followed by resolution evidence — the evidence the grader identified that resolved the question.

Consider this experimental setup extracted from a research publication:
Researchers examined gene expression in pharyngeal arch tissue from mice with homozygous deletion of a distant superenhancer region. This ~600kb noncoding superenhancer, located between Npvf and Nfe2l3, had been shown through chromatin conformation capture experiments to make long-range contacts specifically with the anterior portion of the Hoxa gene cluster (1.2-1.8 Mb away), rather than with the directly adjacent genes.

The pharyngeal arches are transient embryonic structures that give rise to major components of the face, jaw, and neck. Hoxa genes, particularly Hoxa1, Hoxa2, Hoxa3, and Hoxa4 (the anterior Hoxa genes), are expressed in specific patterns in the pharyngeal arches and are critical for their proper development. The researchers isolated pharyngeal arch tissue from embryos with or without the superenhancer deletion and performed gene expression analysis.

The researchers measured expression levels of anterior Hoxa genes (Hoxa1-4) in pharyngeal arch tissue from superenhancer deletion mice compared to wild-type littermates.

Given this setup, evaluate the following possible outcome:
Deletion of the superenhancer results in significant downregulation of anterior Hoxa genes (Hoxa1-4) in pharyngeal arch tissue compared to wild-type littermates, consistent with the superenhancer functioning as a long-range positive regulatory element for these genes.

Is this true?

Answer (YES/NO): NO